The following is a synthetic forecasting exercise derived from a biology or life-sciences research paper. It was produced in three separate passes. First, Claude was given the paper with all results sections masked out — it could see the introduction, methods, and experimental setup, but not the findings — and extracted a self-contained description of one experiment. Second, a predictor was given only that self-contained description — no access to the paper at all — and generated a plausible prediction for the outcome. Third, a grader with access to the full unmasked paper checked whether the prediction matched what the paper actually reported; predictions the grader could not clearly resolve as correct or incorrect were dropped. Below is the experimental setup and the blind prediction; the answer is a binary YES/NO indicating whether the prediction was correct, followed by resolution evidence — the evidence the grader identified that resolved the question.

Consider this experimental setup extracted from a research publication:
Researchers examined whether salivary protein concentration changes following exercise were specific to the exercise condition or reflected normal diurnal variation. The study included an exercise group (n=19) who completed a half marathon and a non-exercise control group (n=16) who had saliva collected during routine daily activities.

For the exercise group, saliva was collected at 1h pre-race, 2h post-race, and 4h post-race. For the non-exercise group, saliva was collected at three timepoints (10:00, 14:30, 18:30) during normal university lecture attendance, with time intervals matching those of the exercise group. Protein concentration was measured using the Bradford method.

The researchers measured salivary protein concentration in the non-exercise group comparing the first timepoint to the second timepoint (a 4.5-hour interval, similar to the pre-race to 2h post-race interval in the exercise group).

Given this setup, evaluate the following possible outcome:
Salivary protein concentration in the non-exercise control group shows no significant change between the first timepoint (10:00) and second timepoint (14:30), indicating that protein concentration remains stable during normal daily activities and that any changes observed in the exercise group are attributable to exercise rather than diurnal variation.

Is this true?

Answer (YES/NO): YES